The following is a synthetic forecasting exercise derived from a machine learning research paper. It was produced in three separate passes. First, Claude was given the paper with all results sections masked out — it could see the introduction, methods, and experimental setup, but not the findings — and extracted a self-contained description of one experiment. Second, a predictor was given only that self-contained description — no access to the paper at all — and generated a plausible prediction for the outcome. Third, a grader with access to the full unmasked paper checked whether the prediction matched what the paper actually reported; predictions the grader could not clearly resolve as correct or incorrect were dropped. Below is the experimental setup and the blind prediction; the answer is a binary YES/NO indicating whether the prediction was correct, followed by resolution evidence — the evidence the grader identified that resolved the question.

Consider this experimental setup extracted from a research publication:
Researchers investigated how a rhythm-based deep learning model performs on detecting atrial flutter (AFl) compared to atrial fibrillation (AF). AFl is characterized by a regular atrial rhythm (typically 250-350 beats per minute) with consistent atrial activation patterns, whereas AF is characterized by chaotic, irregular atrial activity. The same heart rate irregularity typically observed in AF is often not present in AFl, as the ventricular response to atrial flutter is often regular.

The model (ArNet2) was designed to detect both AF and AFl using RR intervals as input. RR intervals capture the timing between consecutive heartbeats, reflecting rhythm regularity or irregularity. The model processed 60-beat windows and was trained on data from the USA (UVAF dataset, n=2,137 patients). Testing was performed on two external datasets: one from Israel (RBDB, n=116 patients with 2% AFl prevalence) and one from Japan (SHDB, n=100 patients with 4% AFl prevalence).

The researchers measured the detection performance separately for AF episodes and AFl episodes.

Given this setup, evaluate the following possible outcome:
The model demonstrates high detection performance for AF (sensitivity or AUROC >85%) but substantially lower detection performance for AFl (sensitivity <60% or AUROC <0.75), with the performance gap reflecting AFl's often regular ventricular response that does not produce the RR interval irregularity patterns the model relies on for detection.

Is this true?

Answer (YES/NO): YES